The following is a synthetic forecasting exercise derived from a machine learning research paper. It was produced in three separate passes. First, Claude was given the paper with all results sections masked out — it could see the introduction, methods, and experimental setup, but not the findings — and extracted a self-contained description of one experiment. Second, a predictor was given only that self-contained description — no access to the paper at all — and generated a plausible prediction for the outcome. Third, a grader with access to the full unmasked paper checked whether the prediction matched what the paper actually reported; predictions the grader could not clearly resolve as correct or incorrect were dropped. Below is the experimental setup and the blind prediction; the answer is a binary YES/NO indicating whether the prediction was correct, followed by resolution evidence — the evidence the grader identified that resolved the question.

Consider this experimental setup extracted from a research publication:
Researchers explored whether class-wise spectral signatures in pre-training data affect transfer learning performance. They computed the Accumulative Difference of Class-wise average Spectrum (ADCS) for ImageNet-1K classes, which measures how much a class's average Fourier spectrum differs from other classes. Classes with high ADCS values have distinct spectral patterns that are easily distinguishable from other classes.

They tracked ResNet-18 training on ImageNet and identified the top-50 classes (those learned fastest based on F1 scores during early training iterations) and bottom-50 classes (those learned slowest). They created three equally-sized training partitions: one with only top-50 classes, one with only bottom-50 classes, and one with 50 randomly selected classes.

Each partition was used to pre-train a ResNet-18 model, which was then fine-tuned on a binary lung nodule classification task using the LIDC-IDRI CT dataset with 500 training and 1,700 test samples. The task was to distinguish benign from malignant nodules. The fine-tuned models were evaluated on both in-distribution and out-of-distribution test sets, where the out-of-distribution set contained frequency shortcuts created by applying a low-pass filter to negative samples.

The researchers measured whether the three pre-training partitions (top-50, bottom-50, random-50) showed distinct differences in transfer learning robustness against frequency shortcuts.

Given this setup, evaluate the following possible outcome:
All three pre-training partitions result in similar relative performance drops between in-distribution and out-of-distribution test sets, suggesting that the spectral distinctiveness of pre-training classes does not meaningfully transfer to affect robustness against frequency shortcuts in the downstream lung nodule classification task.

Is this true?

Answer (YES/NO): YES